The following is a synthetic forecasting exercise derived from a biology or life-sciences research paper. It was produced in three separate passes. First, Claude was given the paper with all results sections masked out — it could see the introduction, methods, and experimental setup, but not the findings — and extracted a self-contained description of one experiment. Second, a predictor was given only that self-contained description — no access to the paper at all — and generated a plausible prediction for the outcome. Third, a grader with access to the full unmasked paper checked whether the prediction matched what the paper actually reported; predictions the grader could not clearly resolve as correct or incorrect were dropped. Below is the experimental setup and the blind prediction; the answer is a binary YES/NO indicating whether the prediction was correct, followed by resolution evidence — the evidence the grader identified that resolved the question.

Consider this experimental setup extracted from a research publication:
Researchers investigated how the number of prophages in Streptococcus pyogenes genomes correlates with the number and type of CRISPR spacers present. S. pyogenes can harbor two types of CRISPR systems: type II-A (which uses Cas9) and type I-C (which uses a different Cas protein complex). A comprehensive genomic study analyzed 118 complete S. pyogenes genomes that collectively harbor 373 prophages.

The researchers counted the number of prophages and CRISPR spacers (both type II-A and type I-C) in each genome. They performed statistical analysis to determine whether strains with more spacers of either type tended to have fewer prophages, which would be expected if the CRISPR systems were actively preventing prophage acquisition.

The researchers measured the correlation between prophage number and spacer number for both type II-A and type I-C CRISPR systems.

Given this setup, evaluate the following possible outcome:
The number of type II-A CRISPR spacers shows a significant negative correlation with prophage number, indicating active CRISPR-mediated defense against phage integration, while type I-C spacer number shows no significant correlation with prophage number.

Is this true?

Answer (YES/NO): YES